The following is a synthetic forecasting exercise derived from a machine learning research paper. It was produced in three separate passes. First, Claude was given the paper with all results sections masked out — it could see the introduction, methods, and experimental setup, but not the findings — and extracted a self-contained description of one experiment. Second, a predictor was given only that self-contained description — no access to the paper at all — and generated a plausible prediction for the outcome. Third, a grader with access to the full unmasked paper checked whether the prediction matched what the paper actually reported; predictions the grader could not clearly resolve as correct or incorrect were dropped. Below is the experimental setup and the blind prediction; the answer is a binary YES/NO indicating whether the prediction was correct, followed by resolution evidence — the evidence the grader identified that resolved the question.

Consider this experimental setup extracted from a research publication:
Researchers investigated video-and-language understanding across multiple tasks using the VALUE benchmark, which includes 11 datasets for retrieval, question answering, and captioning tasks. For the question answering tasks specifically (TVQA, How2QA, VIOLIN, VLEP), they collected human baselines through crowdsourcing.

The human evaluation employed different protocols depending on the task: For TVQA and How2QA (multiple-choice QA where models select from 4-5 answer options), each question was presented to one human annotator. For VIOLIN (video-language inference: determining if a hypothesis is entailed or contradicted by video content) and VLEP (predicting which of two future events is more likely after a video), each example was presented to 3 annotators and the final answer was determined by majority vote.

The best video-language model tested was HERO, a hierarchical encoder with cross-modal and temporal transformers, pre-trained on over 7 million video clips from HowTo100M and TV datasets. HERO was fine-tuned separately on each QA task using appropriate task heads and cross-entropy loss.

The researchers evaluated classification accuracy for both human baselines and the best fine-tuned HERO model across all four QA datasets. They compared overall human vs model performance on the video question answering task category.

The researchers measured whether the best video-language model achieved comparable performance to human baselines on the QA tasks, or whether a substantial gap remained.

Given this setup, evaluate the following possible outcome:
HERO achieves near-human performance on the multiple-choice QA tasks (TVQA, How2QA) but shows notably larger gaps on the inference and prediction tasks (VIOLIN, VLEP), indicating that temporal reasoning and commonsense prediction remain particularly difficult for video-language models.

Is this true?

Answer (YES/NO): NO